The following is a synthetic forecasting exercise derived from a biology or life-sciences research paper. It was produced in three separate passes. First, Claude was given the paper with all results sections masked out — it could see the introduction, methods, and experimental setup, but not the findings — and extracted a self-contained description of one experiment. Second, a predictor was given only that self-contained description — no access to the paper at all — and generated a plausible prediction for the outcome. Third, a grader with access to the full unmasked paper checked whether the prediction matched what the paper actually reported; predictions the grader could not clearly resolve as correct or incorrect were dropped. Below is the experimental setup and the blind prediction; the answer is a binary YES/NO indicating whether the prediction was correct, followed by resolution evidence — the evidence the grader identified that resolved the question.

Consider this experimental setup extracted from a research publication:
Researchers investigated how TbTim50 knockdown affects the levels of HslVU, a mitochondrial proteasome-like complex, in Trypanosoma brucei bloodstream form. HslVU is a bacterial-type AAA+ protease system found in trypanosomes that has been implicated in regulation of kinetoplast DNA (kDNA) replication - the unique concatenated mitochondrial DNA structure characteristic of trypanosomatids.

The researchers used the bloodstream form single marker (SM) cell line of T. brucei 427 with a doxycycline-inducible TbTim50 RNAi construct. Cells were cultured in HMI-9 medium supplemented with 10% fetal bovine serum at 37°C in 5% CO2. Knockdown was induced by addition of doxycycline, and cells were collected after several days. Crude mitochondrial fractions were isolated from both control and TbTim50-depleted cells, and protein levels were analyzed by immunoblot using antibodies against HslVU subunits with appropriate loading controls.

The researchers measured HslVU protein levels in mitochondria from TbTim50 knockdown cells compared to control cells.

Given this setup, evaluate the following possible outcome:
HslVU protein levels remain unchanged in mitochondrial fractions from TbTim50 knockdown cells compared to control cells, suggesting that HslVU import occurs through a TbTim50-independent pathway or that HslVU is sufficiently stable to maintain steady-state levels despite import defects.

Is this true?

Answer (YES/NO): NO